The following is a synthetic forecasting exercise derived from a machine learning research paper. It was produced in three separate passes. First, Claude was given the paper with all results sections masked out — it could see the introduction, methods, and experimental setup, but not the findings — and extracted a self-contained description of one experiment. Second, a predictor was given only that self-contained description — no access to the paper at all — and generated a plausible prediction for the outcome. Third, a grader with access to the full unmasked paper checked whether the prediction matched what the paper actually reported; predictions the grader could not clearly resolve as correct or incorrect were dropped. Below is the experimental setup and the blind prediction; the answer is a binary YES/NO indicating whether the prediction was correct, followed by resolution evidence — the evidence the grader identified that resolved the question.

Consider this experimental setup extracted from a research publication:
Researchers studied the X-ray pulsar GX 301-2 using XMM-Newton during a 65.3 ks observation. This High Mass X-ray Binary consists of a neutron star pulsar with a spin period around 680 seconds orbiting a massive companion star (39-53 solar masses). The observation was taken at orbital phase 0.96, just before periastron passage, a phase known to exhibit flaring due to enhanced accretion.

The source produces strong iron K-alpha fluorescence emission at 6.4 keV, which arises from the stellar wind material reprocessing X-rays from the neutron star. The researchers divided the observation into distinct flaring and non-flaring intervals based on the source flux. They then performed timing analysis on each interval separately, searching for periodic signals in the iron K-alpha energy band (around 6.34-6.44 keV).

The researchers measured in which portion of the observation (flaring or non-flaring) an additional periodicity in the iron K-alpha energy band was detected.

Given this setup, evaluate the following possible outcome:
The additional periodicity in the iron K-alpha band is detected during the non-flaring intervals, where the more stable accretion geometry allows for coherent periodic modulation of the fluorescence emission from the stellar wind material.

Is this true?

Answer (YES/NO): YES